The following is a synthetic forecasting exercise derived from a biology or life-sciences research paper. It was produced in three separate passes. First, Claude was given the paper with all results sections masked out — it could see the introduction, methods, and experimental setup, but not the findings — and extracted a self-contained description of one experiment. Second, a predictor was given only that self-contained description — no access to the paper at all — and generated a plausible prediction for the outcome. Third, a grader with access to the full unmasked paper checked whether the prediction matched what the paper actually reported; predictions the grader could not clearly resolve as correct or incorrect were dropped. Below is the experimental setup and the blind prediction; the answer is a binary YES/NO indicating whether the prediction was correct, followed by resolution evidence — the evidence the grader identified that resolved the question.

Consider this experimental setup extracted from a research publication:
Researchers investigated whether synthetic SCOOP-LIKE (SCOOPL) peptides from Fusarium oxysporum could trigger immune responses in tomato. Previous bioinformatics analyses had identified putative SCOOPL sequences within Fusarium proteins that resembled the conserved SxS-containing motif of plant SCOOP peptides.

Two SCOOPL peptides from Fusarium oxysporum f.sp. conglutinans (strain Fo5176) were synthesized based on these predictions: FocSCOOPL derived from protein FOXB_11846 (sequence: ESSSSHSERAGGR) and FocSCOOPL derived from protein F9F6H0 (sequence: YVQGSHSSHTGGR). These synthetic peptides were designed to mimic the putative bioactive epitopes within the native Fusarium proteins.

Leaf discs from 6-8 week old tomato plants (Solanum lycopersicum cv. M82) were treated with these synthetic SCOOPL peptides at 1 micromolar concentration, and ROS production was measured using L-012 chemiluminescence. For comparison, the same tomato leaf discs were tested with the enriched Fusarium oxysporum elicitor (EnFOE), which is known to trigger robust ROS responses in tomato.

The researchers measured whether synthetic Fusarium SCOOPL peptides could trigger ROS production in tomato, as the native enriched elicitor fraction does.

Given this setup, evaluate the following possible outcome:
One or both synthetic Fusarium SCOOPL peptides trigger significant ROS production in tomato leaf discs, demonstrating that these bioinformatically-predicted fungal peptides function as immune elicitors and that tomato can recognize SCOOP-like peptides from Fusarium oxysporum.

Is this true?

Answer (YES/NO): NO